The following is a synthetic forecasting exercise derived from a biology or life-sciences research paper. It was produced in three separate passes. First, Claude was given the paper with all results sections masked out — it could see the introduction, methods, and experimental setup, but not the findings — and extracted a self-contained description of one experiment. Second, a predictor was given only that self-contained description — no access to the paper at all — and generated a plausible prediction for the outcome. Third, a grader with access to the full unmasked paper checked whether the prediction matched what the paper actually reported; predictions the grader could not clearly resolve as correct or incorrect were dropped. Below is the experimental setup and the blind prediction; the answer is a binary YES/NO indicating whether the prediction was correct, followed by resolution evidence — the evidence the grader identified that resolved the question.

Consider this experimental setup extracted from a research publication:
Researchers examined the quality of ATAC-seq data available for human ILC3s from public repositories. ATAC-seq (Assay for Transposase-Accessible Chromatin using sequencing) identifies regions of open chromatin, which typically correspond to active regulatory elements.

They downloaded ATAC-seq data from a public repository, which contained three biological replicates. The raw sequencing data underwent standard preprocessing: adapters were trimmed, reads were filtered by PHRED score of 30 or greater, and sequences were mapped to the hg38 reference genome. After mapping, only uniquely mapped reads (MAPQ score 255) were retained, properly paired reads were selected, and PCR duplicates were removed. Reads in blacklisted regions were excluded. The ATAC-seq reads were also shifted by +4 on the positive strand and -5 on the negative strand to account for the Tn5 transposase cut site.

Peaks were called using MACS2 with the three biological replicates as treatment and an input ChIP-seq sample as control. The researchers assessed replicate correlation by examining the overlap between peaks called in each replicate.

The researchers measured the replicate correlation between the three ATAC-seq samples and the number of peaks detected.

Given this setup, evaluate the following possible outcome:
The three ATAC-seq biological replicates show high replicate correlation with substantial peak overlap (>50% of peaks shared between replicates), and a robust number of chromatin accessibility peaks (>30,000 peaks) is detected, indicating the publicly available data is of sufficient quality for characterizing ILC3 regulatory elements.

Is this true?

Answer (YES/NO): NO